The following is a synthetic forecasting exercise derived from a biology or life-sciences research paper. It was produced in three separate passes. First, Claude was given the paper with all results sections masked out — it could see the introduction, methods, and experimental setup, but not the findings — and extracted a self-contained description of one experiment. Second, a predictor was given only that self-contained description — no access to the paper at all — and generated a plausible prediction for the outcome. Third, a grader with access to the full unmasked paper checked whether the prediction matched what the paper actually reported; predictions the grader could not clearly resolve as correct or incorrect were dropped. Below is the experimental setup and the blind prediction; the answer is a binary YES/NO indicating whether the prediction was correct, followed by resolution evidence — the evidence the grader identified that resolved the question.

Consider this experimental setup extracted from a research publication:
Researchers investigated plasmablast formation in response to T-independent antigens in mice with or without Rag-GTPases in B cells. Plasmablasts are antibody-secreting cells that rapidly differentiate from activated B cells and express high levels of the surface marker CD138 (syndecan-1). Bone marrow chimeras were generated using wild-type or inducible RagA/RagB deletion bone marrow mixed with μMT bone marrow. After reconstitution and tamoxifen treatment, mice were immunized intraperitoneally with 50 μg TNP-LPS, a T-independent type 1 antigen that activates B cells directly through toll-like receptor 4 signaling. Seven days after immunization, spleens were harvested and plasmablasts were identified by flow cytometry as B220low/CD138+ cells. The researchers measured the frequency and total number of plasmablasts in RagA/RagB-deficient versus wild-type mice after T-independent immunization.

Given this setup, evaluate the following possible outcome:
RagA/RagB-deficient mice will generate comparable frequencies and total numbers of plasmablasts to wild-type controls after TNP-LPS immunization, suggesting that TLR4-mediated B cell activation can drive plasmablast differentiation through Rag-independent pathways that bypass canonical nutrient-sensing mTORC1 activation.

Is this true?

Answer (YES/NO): NO